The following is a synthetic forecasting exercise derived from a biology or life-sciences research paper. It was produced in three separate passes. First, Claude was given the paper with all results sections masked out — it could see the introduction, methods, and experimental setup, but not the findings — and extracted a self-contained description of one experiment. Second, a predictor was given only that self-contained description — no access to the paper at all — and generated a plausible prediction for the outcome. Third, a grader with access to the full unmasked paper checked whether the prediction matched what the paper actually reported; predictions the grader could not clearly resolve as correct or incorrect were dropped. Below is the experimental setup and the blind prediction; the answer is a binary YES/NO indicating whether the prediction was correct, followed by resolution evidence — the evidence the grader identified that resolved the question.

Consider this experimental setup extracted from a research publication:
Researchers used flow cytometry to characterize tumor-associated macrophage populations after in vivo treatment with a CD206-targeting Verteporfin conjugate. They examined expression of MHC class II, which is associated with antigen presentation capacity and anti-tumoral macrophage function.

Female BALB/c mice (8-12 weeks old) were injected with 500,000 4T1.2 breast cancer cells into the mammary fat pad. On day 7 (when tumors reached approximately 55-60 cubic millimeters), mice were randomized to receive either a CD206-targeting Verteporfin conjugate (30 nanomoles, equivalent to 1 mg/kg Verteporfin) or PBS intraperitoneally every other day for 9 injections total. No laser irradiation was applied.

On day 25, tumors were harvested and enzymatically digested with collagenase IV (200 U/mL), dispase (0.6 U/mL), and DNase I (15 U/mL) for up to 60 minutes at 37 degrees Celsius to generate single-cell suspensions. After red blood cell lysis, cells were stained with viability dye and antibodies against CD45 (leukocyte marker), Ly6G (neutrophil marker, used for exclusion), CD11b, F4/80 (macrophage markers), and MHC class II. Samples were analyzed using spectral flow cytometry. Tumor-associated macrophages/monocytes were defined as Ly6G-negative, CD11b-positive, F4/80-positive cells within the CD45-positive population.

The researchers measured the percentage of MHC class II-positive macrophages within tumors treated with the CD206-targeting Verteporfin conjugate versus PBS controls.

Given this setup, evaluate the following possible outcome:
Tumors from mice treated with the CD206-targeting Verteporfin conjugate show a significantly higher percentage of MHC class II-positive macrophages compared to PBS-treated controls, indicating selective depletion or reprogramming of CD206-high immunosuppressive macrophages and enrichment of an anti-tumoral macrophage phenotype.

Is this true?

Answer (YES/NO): YES